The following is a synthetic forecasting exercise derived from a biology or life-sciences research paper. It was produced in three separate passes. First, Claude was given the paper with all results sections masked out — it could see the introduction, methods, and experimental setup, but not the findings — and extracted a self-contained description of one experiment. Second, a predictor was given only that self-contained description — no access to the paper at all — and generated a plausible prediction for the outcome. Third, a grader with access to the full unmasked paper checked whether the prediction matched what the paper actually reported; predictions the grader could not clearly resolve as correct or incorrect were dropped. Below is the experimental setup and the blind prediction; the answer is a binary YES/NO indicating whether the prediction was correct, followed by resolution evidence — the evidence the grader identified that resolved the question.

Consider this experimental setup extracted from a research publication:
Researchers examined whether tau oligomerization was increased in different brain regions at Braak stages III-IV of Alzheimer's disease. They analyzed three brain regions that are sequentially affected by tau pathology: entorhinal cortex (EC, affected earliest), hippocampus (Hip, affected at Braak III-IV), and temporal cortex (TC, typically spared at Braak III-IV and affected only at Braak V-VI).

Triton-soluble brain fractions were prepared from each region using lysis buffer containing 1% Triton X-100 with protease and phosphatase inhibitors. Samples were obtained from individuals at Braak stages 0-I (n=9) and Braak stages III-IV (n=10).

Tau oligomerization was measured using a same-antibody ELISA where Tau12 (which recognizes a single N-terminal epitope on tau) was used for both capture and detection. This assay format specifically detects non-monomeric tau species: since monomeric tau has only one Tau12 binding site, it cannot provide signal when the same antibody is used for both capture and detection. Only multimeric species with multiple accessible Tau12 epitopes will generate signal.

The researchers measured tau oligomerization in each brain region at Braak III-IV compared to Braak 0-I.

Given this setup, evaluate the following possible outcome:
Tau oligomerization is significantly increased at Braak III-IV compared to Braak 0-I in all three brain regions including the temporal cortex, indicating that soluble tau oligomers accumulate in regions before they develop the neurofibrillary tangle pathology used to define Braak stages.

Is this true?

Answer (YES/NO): YES